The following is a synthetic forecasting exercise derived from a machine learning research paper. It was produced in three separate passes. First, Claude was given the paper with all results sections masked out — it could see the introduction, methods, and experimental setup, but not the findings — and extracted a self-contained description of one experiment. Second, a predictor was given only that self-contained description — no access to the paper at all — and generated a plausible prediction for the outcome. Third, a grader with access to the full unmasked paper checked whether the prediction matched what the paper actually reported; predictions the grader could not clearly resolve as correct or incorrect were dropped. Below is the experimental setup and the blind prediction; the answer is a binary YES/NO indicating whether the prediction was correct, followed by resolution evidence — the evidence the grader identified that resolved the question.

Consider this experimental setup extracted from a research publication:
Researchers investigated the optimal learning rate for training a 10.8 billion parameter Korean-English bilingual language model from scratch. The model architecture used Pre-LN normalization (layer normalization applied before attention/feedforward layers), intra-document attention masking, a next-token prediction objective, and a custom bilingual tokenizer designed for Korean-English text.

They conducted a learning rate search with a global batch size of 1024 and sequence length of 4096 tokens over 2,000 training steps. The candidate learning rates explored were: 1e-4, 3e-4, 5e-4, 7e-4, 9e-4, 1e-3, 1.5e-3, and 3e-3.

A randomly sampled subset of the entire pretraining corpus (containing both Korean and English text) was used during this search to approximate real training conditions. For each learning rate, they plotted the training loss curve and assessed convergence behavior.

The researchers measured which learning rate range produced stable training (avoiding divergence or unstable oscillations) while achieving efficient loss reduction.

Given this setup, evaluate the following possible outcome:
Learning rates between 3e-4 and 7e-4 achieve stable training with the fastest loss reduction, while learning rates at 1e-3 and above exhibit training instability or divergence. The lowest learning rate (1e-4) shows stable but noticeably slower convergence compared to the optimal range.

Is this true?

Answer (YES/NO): NO